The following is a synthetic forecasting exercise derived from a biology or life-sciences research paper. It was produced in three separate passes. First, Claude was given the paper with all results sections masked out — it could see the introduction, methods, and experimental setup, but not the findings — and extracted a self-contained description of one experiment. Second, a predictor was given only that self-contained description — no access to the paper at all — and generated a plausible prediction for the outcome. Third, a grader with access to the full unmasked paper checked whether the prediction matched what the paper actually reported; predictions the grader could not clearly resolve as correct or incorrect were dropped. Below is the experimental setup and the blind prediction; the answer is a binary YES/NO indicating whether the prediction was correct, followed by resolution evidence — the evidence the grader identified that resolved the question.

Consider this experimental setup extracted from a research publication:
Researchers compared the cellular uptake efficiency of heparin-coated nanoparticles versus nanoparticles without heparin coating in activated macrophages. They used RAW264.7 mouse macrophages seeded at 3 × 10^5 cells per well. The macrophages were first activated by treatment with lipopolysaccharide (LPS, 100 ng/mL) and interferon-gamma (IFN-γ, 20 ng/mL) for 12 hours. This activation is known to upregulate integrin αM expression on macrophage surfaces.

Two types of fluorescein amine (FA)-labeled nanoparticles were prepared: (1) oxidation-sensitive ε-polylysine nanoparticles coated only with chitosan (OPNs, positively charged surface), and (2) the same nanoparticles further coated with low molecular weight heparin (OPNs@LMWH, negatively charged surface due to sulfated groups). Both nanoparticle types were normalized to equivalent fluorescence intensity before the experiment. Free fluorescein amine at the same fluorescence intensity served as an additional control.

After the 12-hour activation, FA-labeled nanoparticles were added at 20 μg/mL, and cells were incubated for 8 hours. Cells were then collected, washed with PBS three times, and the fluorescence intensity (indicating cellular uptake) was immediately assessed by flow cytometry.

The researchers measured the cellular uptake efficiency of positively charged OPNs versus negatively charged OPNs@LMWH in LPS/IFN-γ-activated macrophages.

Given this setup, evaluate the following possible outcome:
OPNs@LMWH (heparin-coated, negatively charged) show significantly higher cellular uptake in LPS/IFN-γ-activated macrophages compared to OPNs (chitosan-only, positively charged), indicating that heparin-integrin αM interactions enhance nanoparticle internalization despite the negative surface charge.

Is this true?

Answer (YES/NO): YES